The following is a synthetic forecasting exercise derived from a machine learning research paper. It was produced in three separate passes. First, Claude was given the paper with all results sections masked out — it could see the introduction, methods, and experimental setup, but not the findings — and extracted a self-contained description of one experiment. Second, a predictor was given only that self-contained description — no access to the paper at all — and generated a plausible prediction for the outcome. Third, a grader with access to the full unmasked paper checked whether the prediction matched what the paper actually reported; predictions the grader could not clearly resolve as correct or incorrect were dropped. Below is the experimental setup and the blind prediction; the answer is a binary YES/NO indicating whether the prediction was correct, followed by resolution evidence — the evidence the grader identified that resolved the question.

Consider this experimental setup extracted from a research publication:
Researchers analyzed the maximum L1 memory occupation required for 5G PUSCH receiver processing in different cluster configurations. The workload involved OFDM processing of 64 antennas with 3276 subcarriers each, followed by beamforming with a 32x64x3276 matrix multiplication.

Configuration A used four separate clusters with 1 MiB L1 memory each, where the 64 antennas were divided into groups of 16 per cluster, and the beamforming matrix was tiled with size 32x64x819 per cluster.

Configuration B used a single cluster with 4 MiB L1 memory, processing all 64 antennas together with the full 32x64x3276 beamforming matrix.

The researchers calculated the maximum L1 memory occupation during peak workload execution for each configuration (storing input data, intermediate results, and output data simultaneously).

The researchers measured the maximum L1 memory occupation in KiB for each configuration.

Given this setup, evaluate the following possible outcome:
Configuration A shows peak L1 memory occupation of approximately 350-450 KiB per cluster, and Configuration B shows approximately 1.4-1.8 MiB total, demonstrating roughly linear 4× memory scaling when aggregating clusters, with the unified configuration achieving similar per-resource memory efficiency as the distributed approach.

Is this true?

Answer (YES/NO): NO